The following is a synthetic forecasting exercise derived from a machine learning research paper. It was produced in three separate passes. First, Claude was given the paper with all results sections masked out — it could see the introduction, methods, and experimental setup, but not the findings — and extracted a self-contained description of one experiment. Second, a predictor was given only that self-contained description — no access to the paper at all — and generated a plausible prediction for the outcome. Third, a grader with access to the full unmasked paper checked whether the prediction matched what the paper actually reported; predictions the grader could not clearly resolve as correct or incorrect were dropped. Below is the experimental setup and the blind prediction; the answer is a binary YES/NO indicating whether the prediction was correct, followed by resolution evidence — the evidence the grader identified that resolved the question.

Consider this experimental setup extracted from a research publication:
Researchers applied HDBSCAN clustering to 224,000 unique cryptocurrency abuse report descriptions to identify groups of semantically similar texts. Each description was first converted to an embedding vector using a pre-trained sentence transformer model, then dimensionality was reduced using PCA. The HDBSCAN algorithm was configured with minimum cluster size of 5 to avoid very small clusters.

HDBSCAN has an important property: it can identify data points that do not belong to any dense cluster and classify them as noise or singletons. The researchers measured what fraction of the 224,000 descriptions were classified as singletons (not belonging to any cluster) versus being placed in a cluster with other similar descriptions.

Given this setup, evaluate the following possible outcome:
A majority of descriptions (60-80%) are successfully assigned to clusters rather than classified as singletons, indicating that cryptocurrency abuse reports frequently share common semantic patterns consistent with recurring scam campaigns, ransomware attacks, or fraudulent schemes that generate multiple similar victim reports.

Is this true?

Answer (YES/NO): NO